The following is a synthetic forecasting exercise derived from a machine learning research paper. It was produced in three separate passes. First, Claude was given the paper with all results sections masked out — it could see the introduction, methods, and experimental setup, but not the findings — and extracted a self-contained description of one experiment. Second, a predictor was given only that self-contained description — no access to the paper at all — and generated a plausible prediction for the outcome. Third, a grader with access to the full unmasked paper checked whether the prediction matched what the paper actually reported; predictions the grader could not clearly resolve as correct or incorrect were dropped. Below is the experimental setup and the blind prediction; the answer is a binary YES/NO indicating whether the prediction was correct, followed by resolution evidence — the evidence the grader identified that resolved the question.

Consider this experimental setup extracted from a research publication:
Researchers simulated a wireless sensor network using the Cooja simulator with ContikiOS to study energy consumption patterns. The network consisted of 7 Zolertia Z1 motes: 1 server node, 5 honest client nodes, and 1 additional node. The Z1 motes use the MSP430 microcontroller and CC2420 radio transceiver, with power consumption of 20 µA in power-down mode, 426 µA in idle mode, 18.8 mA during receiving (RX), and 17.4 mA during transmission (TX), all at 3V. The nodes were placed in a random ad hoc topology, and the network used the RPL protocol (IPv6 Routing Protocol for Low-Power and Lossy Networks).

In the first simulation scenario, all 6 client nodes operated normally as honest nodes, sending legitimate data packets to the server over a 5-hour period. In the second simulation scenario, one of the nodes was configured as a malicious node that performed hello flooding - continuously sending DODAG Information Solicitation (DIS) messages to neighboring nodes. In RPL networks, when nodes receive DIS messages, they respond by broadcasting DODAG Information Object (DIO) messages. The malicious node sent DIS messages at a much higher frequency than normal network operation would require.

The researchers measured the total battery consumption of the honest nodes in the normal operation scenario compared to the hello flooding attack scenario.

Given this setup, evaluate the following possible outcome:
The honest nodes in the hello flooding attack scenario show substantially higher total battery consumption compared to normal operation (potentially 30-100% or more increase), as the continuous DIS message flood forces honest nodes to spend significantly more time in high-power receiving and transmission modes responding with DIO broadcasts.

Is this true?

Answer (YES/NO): YES